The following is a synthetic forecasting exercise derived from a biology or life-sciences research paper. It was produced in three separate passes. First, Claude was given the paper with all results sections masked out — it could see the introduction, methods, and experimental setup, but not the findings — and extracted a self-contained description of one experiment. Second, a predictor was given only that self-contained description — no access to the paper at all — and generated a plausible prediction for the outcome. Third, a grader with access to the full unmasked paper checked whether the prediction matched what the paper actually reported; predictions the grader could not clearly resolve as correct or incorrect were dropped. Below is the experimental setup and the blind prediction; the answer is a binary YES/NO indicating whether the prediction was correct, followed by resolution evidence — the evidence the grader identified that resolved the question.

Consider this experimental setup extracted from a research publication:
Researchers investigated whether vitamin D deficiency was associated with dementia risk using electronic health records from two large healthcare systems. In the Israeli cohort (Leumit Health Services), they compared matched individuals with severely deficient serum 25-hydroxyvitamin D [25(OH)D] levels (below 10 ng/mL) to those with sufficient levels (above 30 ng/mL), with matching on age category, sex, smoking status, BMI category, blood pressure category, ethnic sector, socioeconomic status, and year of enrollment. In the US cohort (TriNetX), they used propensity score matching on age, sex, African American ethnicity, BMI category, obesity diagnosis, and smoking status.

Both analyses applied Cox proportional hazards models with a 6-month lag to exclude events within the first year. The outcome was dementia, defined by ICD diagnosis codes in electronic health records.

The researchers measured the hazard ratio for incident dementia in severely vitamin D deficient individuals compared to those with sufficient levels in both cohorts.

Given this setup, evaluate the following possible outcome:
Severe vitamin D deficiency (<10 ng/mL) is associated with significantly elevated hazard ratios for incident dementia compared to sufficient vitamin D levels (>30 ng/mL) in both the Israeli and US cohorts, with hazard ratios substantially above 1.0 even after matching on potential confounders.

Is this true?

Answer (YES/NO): NO